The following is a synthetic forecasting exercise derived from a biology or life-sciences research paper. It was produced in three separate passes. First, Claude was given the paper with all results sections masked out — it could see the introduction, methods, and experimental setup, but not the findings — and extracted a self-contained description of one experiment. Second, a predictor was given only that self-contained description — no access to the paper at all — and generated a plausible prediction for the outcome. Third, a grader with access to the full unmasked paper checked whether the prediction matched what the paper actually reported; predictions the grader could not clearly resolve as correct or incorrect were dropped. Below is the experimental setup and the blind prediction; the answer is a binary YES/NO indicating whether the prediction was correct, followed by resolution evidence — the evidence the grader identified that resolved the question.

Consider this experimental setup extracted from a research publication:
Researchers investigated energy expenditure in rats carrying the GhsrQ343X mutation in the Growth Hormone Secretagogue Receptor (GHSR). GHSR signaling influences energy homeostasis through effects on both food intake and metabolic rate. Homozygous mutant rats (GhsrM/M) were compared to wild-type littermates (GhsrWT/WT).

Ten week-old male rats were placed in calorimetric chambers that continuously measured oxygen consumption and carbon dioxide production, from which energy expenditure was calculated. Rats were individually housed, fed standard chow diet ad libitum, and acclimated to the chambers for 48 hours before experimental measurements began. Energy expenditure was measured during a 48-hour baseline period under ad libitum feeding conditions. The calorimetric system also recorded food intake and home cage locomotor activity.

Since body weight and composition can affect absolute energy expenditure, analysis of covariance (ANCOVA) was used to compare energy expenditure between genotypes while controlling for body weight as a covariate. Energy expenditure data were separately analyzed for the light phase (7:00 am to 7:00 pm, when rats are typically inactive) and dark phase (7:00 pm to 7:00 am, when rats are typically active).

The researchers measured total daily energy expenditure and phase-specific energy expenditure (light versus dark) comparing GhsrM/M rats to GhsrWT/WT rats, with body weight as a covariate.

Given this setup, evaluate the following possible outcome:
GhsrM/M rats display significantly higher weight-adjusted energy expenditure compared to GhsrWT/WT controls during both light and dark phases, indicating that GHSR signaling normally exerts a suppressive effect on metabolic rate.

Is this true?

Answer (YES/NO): NO